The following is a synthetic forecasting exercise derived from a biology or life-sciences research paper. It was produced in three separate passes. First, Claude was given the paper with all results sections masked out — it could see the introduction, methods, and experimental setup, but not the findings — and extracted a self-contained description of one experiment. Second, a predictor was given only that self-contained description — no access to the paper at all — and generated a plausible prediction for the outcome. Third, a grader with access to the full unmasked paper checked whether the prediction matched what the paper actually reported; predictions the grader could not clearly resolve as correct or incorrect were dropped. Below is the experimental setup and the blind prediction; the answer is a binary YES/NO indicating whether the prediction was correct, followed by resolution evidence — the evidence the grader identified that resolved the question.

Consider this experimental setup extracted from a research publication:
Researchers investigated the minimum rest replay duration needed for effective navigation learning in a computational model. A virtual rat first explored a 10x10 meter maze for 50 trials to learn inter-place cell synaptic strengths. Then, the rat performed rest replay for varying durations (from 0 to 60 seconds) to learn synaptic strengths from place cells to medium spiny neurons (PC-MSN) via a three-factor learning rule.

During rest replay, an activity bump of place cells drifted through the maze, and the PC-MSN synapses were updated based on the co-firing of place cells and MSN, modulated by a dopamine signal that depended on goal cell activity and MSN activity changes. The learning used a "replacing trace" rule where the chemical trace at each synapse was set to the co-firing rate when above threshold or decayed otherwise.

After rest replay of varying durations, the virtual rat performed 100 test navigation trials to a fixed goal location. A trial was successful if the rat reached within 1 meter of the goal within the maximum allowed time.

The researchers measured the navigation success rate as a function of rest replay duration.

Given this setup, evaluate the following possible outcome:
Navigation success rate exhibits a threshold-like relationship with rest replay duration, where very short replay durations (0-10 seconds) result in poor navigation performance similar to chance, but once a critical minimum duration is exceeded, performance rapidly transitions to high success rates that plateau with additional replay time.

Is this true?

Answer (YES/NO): NO